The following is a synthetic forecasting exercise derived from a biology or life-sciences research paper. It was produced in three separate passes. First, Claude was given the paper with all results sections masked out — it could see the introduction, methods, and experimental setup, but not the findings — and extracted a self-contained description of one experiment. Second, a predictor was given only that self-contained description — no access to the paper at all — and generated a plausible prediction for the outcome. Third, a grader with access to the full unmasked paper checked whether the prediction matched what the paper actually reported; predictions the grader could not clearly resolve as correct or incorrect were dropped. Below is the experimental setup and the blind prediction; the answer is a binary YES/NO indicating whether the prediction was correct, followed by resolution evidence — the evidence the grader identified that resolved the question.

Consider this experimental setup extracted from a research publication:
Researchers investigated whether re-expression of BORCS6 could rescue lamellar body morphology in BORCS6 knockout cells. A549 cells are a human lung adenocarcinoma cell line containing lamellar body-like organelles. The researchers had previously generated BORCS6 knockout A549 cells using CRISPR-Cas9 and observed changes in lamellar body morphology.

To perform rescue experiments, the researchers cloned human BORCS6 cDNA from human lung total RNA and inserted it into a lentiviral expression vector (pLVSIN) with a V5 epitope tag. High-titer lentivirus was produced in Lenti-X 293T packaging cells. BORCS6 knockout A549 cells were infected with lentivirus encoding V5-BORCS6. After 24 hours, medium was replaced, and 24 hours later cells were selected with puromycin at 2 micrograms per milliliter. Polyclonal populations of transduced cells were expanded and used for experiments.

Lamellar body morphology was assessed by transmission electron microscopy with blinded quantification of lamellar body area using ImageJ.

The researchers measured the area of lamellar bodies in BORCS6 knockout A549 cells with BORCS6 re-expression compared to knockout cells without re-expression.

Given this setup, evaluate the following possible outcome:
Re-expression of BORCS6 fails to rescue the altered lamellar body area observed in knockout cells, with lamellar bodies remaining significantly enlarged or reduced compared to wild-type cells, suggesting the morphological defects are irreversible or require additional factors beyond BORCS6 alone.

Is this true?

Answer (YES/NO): NO